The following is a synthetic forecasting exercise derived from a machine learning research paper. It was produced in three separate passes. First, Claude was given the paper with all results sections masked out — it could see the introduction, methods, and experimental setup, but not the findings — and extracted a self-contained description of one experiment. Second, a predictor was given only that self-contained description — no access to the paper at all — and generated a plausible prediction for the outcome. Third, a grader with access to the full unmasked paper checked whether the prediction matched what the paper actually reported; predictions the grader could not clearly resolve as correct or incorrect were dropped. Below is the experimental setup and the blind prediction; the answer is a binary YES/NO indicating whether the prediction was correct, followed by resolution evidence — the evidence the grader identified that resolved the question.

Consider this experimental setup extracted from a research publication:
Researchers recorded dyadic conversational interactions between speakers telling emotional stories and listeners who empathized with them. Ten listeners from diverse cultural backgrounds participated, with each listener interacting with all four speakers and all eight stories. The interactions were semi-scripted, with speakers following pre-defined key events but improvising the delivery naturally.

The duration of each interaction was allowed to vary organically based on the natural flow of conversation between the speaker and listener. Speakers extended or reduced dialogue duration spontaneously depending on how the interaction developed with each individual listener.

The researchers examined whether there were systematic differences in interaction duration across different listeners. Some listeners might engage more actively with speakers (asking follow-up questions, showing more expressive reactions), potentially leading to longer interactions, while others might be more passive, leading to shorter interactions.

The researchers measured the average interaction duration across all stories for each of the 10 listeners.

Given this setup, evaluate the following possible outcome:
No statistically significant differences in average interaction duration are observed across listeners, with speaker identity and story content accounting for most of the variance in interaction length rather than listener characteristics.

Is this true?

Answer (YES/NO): NO